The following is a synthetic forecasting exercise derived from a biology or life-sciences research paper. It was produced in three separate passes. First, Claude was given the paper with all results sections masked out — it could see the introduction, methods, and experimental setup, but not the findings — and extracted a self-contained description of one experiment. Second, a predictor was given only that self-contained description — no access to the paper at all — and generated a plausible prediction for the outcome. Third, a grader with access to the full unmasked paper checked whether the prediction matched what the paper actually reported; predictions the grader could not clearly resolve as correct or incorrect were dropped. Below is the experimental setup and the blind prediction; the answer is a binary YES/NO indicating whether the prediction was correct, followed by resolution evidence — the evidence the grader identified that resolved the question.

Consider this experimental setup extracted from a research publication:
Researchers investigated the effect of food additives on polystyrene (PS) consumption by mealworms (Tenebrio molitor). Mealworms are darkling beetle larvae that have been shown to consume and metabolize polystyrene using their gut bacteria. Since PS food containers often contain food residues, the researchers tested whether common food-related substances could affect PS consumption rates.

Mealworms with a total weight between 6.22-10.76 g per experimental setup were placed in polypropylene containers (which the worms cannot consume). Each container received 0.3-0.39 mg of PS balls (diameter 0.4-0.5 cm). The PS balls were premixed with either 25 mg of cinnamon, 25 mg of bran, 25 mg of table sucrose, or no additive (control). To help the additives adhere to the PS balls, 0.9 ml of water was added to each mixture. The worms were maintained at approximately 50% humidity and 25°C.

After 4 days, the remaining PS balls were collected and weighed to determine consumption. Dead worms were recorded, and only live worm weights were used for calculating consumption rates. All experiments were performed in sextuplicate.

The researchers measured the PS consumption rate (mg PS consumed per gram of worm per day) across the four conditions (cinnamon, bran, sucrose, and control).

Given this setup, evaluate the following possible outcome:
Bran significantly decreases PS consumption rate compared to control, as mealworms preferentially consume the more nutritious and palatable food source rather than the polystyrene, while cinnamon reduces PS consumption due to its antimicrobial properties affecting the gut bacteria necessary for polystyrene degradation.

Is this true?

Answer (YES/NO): NO